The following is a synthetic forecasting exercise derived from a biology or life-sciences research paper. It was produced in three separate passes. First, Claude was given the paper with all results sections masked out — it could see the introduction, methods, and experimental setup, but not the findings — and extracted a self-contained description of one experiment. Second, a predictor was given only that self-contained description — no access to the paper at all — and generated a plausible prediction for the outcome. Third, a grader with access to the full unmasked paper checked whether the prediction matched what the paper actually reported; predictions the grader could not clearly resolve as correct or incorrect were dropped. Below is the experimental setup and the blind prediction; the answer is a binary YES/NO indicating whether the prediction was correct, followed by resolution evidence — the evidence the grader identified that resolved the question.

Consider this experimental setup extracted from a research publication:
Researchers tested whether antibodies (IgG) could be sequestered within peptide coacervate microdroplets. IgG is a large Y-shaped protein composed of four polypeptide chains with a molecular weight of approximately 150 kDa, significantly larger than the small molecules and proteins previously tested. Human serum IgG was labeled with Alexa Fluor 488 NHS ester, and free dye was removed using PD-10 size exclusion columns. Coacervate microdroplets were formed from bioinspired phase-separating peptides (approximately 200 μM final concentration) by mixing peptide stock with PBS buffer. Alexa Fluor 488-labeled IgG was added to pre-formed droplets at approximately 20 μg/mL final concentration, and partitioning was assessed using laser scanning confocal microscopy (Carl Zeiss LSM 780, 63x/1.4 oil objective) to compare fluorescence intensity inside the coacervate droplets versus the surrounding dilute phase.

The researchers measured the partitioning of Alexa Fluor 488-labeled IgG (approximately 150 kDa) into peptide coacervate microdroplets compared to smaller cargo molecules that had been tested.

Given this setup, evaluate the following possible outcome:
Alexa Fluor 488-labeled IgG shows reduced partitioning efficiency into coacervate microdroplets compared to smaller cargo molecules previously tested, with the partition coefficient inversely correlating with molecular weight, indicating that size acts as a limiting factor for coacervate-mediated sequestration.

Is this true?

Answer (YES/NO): YES